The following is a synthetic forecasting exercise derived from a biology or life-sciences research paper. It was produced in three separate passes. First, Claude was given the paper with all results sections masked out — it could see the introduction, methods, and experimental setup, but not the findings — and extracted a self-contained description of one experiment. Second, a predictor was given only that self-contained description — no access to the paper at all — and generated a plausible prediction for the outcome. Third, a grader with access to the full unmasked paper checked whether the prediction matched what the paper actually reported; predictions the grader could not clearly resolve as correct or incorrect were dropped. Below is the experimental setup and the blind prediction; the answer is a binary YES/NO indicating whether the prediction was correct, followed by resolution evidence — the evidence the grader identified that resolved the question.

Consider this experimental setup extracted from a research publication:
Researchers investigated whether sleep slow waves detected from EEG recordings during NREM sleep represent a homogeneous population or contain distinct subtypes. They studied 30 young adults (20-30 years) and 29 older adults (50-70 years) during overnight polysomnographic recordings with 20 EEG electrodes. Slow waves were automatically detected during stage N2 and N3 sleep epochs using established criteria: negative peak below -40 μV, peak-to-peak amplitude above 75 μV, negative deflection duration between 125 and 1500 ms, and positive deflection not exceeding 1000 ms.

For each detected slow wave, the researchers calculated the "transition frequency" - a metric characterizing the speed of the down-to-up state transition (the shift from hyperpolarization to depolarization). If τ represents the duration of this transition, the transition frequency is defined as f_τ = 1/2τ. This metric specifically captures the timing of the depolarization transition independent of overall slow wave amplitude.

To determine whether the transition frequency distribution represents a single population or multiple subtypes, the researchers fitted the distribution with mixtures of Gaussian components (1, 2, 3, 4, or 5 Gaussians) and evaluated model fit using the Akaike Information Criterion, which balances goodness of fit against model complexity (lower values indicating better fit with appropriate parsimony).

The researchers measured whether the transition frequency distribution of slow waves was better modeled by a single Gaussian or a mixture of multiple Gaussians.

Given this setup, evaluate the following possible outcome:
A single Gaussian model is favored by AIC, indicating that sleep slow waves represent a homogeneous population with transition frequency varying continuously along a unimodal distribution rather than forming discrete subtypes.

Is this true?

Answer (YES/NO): NO